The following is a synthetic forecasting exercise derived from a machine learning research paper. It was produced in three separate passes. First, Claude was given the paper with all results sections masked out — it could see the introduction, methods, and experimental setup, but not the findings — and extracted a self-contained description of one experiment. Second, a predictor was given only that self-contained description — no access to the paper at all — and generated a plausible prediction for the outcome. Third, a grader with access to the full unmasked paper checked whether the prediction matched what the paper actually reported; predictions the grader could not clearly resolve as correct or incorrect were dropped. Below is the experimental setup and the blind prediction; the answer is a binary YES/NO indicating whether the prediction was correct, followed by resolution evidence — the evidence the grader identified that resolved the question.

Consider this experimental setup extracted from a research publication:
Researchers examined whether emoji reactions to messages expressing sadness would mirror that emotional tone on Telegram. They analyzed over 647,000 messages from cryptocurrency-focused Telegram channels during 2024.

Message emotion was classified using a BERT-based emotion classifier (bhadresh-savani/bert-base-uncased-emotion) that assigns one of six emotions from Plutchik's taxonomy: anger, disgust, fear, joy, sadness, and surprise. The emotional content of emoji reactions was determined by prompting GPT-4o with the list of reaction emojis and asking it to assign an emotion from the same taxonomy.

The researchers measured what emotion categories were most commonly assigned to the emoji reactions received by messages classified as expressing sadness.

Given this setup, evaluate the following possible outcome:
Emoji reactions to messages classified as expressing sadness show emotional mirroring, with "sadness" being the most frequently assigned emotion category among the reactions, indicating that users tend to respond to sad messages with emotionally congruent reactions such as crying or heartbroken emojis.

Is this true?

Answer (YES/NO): NO